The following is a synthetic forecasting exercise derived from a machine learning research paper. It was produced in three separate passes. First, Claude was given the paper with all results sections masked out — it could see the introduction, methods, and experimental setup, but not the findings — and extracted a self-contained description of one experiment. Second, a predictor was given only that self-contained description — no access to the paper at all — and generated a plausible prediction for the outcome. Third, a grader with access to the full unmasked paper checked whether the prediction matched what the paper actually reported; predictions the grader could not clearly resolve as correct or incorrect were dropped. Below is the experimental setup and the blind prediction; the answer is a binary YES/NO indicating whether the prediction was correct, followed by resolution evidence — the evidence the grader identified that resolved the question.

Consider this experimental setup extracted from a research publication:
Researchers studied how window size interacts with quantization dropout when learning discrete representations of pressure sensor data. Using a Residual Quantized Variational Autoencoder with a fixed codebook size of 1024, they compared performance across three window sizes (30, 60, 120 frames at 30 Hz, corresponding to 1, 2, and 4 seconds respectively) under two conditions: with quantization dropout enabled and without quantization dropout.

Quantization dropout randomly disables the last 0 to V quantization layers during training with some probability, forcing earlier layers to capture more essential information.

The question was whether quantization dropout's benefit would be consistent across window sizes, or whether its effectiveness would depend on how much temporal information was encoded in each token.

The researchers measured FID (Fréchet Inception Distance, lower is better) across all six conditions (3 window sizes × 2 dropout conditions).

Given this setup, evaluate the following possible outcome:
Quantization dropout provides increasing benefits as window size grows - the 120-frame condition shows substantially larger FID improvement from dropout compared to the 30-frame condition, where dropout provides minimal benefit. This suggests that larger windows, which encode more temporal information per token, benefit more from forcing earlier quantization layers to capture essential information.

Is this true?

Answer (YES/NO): NO